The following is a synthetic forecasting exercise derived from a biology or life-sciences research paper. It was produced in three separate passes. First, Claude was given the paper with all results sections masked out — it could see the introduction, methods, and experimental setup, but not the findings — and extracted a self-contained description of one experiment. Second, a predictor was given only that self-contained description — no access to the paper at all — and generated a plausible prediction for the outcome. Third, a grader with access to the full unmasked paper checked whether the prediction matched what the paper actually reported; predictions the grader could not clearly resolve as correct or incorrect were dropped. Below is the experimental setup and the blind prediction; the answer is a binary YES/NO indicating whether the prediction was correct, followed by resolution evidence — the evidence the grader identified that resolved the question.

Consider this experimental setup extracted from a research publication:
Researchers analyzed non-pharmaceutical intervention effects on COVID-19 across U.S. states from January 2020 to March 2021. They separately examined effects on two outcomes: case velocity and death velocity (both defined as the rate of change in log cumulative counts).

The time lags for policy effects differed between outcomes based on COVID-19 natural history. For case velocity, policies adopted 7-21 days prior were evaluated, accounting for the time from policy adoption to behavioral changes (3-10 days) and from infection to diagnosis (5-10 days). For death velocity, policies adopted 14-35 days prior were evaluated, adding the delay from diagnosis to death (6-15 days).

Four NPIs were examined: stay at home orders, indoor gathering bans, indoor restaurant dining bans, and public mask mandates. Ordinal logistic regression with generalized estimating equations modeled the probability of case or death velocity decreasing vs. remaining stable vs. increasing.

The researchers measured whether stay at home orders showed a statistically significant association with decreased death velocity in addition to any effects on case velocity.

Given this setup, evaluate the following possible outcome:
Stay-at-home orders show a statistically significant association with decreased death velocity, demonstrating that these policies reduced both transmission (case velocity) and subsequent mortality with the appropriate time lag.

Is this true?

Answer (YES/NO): YES